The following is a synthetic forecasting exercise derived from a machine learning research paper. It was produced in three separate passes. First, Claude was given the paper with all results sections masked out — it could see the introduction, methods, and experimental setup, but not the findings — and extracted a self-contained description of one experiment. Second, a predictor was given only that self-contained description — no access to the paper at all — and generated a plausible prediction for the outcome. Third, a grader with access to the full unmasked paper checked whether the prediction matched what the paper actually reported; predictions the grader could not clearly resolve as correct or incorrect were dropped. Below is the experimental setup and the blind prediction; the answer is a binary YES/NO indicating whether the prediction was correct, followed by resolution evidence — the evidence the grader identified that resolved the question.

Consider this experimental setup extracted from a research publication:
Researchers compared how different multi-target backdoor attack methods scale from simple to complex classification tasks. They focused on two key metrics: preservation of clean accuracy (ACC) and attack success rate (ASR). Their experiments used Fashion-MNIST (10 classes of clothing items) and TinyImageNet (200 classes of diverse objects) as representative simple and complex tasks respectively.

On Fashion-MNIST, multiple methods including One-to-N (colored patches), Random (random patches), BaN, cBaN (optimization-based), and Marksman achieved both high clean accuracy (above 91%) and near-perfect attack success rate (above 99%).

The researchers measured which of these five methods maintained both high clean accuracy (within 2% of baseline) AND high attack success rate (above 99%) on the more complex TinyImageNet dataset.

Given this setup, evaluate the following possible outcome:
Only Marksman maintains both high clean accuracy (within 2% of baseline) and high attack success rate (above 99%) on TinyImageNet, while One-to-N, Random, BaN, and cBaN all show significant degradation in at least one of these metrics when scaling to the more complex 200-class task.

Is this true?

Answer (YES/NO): YES